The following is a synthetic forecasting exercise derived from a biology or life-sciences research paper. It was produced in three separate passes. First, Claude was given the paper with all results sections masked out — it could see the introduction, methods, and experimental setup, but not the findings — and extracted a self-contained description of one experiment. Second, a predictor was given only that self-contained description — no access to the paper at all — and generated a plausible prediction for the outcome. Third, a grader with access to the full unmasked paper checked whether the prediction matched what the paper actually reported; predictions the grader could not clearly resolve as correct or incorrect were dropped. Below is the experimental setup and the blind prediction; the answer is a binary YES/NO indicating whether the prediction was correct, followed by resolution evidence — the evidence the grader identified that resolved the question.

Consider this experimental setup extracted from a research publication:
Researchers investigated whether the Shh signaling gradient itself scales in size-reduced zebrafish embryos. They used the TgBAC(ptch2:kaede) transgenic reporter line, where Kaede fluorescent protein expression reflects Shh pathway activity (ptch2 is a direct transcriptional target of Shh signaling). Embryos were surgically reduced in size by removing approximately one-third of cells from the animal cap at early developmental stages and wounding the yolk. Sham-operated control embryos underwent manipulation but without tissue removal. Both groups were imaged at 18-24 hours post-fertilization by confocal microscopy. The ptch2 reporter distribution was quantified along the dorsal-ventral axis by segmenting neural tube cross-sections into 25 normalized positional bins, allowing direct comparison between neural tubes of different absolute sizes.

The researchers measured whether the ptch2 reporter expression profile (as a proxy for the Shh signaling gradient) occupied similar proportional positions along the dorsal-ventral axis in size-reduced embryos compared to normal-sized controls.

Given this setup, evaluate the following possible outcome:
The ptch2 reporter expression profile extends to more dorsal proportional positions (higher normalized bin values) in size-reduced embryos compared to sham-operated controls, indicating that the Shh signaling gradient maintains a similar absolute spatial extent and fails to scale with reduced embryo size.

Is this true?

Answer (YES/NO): NO